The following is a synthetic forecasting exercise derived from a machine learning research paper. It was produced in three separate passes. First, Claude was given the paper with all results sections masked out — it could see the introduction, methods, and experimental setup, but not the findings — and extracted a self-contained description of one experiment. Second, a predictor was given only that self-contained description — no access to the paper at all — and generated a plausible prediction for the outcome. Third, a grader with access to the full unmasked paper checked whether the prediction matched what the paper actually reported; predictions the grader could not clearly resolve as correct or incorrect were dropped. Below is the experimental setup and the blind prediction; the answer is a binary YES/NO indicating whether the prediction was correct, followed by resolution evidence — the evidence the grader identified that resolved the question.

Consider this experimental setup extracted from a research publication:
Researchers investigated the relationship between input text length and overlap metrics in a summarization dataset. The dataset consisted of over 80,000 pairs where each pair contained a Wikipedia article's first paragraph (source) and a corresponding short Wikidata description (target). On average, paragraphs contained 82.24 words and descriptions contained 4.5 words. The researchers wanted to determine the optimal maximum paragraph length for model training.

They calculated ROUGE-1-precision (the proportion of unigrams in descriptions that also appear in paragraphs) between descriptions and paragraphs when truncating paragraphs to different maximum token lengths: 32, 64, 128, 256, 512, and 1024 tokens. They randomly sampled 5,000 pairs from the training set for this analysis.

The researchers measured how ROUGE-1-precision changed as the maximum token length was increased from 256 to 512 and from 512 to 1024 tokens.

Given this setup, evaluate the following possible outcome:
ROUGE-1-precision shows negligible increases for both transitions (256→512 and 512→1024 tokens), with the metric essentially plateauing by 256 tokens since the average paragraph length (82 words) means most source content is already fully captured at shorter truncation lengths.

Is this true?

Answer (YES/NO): YES